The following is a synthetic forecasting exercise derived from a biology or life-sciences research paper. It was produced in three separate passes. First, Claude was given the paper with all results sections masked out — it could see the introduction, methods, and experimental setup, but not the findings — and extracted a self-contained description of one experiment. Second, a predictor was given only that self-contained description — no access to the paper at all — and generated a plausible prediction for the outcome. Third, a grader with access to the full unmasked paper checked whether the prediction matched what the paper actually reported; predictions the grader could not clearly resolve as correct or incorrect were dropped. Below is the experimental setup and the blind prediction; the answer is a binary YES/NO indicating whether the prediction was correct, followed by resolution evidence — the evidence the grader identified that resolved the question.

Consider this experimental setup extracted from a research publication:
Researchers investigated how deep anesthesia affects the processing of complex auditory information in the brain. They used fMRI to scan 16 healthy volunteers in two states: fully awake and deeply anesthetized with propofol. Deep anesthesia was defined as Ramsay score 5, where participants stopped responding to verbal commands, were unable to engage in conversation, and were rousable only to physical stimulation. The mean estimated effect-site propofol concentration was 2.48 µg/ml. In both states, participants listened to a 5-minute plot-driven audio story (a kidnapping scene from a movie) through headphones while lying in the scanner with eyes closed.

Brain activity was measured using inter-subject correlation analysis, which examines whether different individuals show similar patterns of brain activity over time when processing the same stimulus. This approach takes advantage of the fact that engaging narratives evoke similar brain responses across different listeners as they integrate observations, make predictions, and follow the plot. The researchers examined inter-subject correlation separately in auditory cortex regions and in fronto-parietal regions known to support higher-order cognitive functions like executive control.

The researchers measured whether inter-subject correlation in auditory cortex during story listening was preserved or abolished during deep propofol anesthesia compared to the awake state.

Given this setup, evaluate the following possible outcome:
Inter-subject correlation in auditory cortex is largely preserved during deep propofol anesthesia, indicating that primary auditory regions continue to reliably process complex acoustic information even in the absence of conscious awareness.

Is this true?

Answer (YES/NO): YES